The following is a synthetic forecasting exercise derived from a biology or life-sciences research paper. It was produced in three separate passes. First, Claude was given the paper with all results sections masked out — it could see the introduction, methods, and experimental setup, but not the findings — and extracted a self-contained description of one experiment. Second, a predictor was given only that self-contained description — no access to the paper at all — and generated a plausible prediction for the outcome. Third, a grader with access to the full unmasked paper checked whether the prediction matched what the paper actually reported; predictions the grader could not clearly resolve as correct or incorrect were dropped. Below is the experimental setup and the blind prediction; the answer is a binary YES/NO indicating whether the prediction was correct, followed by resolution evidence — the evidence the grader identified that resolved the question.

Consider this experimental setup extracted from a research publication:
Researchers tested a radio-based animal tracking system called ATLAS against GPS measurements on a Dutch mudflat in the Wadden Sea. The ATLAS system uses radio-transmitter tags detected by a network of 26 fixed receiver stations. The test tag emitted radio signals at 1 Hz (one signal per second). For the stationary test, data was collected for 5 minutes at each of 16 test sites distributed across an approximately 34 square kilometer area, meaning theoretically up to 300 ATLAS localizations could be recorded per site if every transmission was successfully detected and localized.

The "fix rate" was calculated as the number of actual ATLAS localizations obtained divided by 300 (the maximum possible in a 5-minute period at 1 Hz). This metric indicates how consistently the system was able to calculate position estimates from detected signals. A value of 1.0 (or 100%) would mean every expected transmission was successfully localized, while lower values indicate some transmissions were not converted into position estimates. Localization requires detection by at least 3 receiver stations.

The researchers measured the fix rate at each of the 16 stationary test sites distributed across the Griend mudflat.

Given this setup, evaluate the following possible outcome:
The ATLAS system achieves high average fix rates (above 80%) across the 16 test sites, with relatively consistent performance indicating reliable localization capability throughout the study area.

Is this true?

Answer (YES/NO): YES